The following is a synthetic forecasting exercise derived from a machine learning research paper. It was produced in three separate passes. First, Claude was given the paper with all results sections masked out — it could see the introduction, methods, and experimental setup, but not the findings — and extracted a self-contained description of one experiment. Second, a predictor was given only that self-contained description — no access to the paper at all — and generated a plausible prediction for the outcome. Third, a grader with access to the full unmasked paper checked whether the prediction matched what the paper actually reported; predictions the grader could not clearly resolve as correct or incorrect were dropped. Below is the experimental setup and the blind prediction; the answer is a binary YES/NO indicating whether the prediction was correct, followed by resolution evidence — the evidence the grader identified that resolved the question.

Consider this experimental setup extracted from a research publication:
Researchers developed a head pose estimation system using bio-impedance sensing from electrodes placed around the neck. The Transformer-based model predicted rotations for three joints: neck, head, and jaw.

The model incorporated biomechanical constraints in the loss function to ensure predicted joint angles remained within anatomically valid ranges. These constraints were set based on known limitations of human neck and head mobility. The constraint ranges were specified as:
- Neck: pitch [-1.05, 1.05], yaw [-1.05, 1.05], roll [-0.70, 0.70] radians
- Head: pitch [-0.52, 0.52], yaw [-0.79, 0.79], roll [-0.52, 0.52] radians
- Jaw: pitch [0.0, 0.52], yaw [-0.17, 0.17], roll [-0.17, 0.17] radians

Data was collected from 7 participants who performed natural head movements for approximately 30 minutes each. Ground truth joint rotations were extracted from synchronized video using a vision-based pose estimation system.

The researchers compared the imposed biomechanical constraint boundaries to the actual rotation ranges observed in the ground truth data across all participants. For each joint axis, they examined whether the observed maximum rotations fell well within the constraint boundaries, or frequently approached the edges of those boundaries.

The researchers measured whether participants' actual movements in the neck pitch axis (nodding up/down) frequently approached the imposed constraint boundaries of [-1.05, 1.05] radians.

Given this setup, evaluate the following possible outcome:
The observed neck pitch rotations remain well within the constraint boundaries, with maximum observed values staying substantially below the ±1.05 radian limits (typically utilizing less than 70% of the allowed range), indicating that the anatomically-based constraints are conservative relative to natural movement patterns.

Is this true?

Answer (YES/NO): NO